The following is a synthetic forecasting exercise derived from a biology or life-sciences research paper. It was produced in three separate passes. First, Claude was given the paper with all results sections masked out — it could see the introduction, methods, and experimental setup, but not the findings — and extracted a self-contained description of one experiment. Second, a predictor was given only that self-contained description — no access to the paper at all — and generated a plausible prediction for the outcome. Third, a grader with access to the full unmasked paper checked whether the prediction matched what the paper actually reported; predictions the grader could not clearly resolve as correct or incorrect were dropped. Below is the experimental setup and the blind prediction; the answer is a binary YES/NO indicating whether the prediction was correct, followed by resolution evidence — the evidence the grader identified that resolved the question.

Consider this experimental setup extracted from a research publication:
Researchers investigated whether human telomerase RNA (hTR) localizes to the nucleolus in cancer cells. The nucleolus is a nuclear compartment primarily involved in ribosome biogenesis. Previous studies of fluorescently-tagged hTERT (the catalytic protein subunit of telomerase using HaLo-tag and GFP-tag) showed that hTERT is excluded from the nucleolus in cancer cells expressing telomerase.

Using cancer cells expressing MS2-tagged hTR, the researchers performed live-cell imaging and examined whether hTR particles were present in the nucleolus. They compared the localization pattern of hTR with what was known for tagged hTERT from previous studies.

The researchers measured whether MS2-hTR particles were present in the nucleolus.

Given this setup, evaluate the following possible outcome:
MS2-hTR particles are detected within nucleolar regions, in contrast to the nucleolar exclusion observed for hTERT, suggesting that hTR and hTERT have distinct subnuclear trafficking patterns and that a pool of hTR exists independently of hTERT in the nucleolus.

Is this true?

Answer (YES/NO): YES